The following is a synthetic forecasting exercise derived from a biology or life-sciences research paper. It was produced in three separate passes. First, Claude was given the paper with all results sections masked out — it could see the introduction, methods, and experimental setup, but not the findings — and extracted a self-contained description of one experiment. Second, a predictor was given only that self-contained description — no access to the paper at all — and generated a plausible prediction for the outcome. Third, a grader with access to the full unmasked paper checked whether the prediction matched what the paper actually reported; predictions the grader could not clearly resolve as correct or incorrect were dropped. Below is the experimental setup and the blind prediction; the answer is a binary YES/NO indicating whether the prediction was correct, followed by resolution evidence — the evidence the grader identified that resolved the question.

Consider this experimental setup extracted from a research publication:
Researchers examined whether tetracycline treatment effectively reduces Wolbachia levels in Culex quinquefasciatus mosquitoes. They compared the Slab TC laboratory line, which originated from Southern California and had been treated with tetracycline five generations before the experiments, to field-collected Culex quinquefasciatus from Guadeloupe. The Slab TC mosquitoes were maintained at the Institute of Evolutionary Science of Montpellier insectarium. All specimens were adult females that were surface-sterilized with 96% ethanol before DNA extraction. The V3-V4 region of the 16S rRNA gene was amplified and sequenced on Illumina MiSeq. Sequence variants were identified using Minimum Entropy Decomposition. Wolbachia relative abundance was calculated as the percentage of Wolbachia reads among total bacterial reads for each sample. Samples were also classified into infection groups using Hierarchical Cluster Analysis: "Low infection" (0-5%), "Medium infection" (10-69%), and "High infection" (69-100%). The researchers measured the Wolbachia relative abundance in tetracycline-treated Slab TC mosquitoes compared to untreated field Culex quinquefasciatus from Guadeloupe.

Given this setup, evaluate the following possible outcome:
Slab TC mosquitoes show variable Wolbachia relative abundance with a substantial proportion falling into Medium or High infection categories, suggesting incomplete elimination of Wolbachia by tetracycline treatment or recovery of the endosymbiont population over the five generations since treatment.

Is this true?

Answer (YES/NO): NO